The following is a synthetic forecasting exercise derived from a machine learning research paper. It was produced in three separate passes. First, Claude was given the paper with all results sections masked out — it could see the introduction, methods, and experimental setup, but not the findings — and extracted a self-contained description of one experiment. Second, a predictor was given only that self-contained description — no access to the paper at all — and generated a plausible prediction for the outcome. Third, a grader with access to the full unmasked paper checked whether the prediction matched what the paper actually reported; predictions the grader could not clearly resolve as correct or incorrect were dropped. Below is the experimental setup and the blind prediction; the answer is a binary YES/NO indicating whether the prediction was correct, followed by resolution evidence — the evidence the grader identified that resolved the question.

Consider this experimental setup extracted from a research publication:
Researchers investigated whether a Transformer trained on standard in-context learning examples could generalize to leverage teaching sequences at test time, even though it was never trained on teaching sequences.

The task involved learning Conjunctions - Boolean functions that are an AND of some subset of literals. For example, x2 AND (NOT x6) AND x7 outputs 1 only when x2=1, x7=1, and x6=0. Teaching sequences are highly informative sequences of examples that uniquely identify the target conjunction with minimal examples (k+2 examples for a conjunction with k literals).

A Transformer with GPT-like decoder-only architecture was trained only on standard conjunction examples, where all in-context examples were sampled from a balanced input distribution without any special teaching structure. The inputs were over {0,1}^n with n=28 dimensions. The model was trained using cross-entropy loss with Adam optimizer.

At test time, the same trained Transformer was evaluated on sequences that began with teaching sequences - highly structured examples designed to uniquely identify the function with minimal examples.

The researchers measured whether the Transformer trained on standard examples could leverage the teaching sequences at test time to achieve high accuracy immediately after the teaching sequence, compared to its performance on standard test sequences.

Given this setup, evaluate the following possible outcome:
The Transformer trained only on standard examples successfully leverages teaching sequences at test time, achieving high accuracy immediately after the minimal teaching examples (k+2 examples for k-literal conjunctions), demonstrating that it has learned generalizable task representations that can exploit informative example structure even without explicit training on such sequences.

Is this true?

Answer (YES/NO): NO